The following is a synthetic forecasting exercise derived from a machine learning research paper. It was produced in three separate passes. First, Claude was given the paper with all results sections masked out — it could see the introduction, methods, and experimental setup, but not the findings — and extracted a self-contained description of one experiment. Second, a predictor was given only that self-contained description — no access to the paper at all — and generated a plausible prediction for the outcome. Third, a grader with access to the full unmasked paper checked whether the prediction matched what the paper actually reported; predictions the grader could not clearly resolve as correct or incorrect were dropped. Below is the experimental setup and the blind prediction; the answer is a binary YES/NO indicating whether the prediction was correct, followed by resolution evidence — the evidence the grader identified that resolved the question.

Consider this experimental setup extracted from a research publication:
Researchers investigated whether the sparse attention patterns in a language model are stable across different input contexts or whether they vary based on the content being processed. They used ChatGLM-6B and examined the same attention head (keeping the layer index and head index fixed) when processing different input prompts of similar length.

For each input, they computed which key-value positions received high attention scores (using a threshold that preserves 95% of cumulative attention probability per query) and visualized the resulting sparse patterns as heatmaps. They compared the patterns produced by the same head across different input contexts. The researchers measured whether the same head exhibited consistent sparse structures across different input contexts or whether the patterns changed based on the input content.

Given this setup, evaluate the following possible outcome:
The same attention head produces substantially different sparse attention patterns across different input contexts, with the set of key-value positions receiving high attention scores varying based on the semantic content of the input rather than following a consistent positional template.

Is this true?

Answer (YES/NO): YES